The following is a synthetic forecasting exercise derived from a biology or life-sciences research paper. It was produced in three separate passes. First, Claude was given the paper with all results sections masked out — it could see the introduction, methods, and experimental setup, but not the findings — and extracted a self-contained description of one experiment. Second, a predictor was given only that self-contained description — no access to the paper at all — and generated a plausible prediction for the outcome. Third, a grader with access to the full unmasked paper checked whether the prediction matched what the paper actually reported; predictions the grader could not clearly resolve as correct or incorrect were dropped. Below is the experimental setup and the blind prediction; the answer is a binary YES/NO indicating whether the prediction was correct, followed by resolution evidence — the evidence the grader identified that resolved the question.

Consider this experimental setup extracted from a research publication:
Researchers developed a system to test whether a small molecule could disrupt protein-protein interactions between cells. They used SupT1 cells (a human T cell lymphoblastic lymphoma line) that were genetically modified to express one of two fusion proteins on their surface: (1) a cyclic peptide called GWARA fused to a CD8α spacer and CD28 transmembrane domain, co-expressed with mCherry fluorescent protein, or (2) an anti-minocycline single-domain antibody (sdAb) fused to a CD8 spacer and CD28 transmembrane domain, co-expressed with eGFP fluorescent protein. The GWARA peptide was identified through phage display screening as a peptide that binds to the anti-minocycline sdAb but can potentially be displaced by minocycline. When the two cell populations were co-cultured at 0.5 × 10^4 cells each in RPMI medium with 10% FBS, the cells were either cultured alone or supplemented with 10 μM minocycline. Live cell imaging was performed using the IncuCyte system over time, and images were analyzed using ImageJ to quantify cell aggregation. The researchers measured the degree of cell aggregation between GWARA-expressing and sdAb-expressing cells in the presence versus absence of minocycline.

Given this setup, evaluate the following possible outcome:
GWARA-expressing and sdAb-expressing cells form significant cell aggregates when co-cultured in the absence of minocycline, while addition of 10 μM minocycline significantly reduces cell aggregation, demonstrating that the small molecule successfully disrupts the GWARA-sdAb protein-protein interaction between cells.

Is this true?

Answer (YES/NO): YES